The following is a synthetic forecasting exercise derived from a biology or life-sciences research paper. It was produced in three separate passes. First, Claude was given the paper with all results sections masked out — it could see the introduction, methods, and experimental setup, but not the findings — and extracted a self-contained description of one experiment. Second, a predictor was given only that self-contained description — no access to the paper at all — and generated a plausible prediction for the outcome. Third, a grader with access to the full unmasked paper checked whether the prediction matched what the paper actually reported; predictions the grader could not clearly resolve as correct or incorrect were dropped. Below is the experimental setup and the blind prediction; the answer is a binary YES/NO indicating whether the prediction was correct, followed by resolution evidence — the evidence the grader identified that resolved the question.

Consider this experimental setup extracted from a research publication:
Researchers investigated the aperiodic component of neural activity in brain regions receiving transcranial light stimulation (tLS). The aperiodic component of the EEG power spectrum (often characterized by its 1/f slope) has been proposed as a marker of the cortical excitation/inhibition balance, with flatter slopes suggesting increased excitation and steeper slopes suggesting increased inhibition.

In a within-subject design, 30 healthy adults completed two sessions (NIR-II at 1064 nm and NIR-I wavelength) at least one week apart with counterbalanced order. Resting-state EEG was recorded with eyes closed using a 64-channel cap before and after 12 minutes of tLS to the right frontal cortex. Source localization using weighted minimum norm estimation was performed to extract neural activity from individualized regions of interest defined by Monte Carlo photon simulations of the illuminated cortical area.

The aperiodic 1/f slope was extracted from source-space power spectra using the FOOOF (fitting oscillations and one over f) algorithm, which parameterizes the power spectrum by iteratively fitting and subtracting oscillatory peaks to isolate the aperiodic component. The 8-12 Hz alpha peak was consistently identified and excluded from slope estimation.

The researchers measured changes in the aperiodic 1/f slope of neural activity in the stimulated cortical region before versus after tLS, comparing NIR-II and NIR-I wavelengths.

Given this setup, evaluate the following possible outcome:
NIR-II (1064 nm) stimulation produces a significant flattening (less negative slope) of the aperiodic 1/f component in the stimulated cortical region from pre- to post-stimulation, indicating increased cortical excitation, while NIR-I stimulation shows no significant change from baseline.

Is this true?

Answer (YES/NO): NO